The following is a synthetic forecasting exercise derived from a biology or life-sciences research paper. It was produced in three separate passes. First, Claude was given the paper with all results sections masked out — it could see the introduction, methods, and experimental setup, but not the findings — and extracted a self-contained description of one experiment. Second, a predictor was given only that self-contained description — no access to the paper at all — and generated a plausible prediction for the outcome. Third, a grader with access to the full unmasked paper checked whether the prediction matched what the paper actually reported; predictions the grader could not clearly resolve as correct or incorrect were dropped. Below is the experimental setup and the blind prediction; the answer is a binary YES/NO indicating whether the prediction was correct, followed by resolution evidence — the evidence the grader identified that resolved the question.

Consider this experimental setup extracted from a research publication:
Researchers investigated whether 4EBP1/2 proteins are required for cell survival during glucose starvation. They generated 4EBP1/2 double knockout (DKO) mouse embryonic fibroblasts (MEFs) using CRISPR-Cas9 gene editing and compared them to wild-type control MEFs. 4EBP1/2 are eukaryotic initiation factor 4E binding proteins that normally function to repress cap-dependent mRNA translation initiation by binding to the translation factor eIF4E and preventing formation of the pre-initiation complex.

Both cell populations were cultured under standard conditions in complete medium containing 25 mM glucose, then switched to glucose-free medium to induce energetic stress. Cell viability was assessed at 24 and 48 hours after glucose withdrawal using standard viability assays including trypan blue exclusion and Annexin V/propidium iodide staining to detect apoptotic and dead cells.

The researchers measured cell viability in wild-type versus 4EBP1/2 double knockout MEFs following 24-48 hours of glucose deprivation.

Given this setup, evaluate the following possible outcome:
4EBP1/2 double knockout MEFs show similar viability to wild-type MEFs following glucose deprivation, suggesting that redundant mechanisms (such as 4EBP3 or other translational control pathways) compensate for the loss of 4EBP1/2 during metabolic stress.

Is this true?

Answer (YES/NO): NO